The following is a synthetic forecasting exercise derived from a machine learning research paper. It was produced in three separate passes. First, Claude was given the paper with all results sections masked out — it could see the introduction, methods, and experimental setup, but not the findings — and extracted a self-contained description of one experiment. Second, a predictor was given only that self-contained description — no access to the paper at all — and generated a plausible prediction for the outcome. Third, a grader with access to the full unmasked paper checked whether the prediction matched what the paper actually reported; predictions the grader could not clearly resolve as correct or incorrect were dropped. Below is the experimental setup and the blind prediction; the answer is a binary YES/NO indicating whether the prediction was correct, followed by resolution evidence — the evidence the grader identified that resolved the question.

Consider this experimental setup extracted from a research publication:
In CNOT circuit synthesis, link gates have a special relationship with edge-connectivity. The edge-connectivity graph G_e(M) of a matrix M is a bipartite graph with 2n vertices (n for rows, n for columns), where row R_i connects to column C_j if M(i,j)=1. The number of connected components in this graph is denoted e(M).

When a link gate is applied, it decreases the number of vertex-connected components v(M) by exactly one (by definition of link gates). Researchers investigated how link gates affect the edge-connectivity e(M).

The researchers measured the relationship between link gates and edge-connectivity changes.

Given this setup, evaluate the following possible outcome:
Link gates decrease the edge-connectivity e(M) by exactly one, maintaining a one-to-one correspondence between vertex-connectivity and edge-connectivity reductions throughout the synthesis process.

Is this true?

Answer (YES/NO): YES